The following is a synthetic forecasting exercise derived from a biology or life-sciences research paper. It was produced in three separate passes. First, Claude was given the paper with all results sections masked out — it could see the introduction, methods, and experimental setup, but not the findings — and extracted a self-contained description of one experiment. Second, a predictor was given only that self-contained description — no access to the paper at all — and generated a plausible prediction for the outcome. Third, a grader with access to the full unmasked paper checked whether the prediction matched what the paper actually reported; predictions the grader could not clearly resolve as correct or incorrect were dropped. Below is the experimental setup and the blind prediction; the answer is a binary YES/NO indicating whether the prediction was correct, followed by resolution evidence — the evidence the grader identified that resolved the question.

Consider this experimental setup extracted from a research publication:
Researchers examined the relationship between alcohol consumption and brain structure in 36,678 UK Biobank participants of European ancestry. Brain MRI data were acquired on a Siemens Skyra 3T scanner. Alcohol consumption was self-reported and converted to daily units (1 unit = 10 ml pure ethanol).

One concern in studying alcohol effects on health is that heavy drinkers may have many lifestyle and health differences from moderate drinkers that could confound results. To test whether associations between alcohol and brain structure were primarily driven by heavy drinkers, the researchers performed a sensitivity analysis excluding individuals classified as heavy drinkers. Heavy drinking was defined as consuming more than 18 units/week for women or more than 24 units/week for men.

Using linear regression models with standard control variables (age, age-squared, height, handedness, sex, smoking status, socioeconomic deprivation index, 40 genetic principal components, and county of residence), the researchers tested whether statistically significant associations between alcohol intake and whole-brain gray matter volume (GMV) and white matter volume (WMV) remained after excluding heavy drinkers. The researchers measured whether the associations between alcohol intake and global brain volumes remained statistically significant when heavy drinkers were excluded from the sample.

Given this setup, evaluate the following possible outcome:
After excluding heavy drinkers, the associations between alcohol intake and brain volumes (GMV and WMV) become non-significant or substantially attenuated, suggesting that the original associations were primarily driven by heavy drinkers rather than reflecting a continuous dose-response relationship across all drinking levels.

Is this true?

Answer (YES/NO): NO